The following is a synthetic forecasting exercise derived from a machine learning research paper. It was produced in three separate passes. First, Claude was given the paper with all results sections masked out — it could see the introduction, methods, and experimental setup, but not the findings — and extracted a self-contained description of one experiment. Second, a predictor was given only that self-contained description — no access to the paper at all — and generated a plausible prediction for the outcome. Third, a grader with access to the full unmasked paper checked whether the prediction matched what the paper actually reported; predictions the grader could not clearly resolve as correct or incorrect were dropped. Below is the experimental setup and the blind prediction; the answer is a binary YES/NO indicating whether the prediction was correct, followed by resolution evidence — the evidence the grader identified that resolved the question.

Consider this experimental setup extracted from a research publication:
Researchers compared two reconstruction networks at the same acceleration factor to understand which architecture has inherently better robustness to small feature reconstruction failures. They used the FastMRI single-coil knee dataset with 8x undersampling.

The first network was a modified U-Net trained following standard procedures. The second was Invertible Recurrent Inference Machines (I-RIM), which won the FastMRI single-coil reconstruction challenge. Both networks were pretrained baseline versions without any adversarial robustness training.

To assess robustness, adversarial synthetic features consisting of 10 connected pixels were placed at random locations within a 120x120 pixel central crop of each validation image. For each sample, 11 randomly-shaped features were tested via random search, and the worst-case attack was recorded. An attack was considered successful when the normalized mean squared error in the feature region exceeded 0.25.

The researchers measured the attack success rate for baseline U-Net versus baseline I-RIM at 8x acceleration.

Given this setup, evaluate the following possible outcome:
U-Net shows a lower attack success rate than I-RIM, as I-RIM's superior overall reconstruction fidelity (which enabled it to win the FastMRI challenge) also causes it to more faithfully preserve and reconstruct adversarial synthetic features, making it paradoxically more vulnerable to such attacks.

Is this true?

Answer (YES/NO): NO